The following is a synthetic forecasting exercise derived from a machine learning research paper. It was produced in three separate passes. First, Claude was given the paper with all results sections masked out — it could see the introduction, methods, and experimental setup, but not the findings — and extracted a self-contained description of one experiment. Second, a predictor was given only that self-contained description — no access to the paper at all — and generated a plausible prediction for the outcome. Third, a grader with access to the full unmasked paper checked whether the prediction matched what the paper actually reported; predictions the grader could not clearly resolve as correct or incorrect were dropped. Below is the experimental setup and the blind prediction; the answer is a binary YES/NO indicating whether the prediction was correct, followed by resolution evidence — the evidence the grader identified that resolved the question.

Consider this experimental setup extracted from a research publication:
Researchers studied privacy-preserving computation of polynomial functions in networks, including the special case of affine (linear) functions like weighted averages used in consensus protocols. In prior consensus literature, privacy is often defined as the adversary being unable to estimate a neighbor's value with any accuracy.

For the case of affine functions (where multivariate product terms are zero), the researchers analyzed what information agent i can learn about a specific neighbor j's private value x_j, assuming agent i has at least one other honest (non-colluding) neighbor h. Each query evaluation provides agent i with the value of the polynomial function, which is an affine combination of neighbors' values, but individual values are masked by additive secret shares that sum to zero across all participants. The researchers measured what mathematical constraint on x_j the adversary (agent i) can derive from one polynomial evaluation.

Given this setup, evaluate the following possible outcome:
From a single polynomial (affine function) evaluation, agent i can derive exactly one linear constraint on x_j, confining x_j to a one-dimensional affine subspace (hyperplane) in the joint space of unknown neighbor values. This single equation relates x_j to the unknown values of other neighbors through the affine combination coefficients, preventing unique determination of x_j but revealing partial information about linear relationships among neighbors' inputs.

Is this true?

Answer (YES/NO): NO